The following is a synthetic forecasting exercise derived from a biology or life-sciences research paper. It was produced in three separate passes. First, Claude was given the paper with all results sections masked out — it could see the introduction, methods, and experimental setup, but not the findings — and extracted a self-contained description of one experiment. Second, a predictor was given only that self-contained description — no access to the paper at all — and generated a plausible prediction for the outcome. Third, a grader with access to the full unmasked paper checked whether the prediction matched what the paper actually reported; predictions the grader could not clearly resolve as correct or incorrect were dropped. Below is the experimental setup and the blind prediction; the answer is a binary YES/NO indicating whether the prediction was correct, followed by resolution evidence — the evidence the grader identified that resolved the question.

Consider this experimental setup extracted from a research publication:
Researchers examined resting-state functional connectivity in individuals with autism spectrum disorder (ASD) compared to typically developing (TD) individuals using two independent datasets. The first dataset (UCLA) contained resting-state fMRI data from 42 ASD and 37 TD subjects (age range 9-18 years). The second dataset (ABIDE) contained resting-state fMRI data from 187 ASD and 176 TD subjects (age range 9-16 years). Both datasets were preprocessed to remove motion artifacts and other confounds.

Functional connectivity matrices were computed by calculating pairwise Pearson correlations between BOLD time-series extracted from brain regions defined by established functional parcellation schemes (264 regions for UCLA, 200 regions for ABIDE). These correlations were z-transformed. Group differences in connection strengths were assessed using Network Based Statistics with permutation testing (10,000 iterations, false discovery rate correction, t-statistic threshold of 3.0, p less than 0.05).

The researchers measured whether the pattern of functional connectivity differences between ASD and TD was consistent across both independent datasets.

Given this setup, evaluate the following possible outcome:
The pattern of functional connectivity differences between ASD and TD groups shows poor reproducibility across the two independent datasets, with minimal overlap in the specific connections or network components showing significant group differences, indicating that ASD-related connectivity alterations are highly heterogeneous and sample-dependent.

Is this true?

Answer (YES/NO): NO